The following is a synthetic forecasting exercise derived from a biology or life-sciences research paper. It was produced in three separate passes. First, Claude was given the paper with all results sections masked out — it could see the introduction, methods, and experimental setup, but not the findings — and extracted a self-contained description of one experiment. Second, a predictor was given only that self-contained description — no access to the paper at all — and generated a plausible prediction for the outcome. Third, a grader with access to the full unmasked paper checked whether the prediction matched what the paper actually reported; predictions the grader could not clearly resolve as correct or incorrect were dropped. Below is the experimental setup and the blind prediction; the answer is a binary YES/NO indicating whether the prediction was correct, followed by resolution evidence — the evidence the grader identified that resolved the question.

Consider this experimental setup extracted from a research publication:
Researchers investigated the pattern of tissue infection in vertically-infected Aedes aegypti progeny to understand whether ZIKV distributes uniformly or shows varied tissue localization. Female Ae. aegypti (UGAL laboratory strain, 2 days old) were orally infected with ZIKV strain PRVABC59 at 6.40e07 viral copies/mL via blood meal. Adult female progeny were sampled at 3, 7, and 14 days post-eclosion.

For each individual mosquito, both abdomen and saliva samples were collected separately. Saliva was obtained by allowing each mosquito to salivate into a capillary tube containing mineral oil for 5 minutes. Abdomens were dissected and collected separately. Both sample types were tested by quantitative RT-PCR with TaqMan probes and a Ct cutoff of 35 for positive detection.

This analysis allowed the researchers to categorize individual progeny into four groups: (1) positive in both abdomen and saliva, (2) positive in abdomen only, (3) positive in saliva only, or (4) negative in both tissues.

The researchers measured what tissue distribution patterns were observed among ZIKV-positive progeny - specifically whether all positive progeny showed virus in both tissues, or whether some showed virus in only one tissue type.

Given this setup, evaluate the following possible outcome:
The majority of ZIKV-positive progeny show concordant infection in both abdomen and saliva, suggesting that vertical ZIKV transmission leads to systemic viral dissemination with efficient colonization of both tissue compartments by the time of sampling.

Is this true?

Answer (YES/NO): NO